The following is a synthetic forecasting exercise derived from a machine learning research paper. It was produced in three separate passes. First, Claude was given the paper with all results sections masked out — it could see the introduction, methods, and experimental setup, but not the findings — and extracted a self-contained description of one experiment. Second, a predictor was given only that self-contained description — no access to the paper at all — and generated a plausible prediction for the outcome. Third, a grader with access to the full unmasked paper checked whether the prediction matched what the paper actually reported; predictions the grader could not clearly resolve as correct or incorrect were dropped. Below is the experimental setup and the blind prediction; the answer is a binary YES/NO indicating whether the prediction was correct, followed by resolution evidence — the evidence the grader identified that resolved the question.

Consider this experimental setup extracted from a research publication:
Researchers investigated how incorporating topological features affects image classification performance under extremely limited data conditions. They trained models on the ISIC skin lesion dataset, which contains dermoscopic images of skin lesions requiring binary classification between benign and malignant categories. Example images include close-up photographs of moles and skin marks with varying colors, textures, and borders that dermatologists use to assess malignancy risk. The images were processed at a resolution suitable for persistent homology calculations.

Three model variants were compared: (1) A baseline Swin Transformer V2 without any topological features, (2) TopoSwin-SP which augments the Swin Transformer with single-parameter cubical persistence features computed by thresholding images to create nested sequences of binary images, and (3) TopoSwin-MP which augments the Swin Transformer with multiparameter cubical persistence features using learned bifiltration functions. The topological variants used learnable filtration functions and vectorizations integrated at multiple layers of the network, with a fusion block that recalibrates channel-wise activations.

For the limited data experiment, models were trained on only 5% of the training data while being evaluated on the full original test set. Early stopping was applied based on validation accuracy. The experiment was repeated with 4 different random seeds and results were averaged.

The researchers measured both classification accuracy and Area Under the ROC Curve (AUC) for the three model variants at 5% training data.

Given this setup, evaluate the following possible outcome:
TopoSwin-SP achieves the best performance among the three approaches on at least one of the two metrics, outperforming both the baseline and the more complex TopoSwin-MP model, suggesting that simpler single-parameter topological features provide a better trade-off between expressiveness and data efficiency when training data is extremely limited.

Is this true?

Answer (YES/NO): NO